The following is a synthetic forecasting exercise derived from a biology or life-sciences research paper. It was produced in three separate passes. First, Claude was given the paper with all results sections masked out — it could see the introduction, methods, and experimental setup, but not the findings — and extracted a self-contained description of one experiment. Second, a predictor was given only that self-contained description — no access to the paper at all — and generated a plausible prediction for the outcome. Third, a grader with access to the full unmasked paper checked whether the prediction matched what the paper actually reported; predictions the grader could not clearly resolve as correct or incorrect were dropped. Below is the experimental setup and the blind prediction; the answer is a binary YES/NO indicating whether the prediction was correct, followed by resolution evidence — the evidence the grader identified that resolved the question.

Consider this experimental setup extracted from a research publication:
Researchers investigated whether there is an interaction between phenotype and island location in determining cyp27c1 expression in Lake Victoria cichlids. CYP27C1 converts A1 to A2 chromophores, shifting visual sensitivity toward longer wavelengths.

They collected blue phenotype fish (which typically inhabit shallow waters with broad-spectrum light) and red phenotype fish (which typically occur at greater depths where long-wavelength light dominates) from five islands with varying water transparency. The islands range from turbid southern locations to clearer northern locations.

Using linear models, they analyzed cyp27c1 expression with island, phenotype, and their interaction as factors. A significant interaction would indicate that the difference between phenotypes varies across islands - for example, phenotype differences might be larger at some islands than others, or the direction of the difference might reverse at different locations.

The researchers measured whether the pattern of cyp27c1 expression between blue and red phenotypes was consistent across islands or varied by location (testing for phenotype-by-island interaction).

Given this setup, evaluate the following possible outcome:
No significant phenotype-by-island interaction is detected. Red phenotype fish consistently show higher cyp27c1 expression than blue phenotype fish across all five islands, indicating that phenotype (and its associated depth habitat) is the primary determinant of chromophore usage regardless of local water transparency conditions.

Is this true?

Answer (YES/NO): NO